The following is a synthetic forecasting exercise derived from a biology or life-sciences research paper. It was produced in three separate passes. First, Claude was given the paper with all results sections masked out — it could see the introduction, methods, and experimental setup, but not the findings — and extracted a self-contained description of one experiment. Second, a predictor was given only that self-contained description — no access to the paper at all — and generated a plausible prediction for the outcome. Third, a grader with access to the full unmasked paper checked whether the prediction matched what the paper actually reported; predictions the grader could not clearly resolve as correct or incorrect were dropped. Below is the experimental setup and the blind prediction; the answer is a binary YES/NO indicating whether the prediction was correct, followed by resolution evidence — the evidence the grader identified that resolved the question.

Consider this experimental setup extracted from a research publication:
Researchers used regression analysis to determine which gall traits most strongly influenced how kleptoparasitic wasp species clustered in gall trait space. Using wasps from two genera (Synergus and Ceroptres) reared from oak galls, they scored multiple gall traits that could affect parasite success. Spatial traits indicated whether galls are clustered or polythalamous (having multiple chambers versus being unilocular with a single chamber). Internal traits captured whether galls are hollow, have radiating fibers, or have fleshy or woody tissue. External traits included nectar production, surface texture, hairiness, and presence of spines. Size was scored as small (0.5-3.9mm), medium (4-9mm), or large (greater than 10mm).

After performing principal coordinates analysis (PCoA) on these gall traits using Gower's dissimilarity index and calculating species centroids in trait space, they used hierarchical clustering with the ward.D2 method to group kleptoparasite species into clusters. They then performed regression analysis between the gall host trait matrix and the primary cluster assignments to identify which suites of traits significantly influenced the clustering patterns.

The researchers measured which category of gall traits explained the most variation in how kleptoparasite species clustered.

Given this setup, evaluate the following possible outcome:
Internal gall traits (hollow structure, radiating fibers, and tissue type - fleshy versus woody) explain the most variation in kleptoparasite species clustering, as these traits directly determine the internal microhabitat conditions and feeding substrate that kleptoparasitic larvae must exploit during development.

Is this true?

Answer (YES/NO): NO